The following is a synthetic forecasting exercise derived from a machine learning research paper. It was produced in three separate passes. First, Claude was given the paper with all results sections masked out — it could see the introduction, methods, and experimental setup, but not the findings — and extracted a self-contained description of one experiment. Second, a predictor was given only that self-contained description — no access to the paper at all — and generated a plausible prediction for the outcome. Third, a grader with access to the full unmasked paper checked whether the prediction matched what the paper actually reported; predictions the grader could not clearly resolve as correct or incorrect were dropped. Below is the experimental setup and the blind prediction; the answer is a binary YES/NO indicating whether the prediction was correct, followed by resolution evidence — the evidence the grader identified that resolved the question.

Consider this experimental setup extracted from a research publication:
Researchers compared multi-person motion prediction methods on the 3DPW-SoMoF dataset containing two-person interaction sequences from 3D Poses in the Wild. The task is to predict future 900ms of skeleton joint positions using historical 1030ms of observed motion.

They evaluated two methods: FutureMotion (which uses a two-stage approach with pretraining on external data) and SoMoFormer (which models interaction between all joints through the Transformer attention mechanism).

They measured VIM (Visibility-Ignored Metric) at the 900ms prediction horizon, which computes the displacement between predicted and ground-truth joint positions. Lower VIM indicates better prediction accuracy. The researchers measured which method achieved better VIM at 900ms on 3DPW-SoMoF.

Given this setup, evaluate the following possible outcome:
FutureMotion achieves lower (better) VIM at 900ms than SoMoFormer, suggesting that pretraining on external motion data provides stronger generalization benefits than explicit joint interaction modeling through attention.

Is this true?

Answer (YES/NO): NO